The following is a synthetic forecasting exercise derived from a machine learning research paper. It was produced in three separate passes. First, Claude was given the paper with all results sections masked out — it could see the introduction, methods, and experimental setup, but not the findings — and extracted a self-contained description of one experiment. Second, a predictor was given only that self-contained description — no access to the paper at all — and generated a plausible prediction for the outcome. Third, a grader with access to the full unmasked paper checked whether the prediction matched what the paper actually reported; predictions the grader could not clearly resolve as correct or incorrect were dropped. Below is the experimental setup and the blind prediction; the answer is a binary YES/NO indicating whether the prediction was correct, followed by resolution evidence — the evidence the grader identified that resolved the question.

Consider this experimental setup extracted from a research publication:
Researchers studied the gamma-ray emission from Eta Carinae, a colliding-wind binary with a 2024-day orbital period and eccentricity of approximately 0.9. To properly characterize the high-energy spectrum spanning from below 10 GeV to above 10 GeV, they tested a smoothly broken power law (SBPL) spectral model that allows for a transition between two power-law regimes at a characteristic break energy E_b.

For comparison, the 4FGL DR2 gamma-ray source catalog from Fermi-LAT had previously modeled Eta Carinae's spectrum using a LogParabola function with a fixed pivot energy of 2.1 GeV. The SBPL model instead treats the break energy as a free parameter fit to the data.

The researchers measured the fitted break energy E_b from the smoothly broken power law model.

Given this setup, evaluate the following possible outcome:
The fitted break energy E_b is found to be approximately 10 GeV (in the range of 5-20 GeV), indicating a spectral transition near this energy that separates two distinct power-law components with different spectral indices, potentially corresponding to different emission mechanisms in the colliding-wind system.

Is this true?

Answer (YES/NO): NO